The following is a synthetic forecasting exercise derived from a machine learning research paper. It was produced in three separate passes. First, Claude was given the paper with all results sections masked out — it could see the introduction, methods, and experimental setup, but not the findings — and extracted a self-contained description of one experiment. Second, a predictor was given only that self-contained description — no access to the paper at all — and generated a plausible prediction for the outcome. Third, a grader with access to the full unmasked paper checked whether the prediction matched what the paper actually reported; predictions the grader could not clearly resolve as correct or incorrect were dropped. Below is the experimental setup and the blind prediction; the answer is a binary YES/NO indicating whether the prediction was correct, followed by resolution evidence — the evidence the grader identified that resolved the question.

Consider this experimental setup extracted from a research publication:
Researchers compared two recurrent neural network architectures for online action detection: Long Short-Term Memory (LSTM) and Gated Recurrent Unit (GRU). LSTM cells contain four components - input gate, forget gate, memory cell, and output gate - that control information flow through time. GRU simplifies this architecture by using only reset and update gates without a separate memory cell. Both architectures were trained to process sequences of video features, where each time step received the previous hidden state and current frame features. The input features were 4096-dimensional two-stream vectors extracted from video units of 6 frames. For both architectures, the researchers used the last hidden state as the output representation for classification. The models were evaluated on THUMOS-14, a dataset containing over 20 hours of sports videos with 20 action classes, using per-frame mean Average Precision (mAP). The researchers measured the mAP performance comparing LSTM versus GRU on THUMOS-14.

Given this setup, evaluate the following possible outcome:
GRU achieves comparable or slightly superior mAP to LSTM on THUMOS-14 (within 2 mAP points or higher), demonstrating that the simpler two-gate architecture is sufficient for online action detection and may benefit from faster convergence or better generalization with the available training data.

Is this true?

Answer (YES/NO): NO